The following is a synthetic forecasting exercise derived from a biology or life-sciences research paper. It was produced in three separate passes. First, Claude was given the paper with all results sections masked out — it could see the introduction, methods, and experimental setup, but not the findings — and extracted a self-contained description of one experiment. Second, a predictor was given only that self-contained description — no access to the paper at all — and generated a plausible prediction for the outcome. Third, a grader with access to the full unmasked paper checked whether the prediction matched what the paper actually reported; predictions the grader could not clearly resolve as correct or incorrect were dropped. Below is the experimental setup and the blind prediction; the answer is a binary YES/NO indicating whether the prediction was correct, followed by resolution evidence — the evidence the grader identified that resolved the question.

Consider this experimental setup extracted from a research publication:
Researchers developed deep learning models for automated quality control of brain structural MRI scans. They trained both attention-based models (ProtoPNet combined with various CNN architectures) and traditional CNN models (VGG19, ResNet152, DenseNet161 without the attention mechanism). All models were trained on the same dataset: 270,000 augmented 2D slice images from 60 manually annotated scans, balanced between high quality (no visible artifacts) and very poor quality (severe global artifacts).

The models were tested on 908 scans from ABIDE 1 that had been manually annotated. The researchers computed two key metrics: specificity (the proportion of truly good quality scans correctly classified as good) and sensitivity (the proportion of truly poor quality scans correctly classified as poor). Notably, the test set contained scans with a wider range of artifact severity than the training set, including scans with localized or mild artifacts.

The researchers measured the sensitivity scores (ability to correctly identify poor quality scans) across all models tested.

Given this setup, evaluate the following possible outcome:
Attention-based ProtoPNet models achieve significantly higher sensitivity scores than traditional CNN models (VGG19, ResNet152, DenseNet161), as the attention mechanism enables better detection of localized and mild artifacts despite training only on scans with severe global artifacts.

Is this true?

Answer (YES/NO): NO